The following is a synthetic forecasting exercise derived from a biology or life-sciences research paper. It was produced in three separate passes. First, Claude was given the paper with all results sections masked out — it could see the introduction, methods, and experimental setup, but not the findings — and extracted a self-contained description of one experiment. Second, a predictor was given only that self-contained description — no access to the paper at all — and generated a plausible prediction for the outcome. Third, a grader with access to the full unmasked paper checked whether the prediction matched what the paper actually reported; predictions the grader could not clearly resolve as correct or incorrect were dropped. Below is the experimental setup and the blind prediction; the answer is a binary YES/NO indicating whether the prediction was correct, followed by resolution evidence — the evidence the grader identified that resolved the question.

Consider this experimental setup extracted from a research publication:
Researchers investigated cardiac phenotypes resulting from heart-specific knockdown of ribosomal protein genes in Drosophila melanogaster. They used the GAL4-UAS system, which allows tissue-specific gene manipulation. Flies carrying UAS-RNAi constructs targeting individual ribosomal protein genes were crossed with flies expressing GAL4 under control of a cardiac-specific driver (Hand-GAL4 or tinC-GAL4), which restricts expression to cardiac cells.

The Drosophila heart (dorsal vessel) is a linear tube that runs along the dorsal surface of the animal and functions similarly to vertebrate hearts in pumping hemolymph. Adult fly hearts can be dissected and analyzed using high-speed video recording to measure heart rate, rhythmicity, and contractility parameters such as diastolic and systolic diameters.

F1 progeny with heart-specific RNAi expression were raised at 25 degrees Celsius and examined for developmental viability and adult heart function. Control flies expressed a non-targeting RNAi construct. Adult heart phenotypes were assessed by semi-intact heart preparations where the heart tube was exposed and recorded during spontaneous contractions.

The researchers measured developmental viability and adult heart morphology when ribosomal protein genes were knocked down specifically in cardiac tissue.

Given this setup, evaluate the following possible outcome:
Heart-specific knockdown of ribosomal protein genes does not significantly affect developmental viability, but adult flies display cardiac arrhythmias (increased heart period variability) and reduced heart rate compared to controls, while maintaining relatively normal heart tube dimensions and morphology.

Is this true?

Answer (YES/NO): NO